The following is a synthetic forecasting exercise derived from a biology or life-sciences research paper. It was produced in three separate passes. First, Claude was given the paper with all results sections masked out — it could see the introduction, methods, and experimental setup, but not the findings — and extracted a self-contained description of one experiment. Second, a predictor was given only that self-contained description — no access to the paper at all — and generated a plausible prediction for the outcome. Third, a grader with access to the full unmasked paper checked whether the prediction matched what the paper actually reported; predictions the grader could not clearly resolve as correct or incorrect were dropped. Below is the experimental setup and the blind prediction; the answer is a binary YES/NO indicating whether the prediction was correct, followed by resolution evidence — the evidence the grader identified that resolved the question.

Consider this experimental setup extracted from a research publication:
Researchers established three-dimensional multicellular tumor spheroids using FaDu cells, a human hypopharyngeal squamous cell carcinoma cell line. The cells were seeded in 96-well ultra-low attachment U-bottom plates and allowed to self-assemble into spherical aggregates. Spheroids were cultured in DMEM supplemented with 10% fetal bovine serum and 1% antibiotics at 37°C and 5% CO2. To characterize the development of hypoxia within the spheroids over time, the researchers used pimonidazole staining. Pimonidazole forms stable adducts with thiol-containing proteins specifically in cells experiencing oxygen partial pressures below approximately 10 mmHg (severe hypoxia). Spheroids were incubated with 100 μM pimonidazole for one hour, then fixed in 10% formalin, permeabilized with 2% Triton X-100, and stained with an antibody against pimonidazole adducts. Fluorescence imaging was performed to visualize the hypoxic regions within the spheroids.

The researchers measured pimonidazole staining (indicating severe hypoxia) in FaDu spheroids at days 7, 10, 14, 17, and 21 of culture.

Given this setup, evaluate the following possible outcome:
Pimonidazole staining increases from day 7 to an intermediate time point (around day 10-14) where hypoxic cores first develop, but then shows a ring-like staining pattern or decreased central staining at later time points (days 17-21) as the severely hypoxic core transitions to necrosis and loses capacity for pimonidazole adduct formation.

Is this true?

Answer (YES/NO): NO